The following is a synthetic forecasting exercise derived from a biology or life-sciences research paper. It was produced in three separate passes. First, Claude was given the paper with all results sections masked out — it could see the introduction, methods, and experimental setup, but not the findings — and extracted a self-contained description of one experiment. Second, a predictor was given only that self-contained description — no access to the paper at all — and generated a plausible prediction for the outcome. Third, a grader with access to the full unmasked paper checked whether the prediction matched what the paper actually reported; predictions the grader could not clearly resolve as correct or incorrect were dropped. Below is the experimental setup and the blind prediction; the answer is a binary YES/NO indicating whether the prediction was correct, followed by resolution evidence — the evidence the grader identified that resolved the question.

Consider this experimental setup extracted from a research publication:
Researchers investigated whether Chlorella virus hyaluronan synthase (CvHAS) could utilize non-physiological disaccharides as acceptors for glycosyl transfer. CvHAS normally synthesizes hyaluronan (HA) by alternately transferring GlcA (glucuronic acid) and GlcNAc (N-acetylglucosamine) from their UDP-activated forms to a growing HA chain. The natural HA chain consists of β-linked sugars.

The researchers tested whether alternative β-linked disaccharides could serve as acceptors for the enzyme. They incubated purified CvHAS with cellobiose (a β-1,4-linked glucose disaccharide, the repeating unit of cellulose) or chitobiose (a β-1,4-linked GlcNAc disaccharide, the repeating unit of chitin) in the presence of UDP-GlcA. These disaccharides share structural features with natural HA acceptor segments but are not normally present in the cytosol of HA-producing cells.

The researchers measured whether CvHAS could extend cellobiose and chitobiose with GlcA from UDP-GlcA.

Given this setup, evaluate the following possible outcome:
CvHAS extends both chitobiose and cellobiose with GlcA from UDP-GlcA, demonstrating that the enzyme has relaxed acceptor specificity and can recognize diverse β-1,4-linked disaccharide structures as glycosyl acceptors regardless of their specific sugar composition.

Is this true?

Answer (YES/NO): YES